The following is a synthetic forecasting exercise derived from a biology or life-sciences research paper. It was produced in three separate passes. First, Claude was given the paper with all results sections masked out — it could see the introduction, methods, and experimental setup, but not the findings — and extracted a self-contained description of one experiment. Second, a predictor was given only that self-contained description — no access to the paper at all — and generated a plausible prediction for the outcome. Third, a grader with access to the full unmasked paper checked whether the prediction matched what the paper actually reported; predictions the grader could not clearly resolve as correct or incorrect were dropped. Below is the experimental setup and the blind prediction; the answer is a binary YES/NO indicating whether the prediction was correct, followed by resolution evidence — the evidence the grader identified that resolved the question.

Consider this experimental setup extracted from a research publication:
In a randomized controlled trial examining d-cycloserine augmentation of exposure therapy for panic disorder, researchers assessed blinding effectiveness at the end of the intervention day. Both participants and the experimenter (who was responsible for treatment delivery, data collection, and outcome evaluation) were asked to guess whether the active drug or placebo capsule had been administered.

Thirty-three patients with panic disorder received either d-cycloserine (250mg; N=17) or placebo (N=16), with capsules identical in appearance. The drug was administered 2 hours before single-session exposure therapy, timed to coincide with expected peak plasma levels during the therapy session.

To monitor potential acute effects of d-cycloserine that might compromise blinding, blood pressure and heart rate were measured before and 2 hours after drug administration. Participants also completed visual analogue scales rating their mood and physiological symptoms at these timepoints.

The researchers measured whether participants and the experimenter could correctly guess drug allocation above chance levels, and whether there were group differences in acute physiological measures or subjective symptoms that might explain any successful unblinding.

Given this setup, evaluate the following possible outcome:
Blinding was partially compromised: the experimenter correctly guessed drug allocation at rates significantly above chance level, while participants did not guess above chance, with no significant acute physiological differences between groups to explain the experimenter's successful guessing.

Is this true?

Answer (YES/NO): NO